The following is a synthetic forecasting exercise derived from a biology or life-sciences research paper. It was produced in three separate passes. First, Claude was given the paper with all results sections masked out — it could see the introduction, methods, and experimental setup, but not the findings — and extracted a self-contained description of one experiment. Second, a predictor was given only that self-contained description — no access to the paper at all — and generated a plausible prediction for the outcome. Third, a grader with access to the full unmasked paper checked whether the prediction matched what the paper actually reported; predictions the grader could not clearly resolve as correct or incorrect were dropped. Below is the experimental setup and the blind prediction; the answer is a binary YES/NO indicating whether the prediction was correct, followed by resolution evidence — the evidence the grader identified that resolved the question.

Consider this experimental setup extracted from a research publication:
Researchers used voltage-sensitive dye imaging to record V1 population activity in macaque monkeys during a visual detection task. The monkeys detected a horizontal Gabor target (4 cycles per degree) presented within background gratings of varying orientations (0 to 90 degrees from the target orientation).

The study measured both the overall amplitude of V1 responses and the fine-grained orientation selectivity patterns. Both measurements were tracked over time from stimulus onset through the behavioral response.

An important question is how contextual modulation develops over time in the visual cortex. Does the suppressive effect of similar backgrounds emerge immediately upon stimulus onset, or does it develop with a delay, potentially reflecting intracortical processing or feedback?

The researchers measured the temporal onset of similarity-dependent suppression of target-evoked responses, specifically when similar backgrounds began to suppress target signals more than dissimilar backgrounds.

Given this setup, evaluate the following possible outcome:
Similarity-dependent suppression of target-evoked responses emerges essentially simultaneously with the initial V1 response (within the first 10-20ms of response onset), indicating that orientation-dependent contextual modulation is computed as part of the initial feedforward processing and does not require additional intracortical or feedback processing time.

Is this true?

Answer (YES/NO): NO